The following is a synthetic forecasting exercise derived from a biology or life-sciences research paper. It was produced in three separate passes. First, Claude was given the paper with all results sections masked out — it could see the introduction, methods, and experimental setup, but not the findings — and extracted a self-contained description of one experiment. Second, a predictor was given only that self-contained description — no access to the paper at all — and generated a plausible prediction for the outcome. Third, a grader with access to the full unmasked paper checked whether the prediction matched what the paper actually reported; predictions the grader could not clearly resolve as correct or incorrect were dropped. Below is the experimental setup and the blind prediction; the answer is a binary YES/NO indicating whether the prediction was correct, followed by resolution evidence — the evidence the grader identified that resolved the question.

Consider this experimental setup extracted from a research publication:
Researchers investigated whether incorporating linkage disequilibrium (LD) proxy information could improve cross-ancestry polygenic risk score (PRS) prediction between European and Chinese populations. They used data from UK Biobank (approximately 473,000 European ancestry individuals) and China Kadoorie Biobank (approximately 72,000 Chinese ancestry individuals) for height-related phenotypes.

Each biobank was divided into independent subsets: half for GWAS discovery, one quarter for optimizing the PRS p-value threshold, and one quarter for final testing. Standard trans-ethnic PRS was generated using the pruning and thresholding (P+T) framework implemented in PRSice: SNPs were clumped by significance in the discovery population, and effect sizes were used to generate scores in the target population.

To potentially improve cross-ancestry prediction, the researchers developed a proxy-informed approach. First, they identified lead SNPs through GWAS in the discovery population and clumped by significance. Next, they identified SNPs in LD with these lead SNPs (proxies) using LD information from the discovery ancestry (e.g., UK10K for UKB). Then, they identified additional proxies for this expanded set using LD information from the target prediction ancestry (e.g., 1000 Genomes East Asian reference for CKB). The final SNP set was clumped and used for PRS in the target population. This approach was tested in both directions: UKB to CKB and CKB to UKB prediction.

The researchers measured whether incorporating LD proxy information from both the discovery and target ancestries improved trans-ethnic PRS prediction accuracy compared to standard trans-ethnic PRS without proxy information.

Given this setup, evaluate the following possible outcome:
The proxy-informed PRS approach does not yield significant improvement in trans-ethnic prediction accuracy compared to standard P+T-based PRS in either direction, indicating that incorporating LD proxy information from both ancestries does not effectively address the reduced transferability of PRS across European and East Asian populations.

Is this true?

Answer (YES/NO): YES